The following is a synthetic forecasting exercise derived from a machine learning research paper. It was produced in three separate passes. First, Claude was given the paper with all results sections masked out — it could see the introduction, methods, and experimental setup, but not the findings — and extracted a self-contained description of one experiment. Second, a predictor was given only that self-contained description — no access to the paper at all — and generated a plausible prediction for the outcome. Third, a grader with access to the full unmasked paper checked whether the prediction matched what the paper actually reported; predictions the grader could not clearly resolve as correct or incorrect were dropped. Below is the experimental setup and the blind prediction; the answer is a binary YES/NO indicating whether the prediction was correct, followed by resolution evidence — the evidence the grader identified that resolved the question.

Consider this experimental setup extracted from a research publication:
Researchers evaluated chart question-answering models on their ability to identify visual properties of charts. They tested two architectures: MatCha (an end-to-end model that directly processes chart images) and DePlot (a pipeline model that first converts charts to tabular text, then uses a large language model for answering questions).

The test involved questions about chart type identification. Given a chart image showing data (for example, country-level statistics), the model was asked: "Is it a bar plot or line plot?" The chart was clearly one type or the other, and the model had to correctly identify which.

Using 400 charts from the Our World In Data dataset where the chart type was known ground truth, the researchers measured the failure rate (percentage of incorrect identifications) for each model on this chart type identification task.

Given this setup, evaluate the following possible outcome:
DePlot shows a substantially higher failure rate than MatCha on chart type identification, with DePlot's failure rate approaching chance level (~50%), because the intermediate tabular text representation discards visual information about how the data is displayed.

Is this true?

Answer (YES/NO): NO